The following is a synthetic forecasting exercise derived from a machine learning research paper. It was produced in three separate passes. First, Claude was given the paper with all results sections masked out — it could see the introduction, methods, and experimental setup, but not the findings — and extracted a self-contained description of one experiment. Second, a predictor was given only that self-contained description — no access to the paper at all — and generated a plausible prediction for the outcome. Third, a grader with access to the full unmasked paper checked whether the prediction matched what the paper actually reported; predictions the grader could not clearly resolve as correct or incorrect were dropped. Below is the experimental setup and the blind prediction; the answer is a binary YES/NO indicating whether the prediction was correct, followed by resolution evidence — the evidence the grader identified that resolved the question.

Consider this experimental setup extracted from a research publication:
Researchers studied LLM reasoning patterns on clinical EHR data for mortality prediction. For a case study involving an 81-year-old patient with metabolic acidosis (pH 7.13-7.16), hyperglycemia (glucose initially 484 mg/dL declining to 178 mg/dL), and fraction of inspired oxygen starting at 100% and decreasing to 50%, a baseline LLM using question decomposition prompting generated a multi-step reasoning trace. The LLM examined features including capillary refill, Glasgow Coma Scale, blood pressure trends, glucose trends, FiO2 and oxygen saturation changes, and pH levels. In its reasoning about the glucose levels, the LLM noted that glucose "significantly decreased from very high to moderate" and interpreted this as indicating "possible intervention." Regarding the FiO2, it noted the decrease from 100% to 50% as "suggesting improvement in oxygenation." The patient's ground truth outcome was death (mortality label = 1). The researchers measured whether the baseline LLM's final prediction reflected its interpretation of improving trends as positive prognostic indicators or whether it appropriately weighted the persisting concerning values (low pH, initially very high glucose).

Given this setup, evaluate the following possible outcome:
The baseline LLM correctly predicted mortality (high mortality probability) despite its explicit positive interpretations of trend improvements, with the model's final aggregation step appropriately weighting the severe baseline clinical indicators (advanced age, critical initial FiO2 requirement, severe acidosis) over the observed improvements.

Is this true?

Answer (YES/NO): NO